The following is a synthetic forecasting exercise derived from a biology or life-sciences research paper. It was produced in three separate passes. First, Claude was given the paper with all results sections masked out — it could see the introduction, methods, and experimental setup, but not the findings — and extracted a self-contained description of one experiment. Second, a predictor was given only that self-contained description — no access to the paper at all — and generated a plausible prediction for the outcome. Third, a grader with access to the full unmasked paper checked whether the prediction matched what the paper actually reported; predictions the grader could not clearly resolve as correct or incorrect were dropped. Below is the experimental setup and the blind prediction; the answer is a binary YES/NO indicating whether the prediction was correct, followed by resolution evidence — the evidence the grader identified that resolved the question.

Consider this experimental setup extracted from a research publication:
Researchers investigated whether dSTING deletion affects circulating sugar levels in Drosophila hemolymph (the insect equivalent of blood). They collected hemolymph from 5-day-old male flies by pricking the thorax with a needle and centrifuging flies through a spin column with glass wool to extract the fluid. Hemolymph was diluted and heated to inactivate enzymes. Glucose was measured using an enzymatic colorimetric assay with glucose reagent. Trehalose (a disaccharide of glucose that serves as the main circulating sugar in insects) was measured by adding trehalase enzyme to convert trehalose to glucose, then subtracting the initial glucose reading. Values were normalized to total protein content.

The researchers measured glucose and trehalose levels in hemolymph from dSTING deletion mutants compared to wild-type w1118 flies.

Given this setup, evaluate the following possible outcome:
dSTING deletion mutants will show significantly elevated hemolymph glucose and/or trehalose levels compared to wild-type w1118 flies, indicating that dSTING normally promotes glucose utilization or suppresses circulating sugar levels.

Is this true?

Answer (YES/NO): YES